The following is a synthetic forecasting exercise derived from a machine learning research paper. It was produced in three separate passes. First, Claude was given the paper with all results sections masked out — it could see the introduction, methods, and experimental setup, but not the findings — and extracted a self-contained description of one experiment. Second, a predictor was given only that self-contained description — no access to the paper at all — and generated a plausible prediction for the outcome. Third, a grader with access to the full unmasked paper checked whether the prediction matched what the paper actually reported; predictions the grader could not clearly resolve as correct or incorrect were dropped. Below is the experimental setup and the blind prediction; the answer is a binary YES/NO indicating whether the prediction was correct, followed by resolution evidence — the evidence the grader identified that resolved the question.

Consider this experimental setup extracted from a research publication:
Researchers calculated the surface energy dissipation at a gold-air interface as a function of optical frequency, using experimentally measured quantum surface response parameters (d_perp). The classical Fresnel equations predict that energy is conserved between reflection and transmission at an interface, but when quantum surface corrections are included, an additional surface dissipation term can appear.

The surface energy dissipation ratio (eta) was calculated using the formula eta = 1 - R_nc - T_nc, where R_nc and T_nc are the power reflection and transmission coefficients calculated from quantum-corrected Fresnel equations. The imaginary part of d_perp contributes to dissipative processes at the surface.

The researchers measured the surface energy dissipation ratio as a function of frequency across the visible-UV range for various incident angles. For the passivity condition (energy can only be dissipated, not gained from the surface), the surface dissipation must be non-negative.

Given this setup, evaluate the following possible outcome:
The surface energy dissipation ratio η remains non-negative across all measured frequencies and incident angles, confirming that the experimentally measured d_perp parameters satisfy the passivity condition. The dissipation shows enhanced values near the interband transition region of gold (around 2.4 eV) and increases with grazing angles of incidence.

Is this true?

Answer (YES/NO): NO